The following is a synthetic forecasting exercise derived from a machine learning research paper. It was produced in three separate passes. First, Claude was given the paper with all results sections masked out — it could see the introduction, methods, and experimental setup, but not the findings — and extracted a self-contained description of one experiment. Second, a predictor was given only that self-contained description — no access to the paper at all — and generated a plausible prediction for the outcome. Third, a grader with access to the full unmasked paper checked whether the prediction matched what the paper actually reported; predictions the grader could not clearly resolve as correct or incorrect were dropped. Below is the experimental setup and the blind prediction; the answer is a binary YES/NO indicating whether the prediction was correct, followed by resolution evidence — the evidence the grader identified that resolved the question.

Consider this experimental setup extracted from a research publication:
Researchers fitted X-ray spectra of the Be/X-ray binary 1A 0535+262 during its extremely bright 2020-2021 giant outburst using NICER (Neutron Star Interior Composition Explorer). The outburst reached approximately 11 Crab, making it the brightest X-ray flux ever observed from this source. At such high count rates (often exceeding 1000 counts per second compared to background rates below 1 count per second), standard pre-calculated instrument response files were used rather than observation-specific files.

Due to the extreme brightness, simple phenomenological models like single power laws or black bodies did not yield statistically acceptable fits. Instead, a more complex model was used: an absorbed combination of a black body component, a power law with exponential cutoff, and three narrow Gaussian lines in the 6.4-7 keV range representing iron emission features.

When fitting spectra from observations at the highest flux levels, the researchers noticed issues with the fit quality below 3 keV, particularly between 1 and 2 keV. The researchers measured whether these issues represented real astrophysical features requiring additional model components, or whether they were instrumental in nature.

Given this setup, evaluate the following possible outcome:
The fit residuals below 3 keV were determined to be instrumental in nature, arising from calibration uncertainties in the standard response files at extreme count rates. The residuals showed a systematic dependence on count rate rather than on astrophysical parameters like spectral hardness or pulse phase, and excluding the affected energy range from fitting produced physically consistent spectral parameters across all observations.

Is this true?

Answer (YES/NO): NO